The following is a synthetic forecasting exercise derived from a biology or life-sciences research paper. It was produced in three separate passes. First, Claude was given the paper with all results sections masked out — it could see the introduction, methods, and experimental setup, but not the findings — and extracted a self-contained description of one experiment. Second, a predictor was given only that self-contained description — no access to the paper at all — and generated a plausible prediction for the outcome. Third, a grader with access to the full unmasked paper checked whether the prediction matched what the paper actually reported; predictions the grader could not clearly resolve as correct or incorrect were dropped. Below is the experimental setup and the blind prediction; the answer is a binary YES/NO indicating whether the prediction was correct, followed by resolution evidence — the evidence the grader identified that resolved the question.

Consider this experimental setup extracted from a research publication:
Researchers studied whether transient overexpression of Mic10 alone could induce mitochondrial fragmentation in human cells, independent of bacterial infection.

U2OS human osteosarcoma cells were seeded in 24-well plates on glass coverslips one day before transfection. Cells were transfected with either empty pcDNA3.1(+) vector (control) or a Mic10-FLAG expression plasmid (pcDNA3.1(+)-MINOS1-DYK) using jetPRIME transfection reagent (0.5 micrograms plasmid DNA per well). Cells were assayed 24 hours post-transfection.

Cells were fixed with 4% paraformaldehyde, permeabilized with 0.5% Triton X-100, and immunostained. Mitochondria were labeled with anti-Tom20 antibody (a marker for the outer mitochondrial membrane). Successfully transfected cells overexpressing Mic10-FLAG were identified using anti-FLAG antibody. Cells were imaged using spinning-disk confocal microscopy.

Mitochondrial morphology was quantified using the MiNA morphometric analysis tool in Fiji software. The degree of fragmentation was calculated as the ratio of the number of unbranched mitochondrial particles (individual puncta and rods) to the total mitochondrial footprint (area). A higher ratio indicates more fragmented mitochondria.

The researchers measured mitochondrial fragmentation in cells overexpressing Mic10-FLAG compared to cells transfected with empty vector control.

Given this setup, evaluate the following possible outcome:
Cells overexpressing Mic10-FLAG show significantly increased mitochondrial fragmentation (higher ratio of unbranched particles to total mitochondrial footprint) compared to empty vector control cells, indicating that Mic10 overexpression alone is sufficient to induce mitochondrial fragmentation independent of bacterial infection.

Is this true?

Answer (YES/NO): YES